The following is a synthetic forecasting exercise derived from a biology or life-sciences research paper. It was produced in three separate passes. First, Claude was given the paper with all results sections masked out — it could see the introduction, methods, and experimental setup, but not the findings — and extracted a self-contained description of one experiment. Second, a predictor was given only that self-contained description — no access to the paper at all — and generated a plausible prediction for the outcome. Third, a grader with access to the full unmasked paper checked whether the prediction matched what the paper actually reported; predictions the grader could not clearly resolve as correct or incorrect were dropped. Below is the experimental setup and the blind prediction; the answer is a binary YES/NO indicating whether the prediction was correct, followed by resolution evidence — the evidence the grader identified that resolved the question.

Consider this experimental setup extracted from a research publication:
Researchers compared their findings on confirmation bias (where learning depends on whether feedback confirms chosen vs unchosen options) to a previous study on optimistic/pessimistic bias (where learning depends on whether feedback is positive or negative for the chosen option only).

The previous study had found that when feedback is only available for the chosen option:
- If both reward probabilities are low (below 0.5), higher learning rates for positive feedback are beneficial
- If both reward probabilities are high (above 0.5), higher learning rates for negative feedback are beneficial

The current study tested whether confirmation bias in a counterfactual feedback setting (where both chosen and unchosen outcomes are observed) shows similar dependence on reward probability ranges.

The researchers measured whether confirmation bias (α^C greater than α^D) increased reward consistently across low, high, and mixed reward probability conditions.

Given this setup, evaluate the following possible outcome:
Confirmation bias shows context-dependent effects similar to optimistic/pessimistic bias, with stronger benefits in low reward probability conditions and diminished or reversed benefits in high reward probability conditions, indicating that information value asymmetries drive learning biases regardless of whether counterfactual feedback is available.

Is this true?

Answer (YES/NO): NO